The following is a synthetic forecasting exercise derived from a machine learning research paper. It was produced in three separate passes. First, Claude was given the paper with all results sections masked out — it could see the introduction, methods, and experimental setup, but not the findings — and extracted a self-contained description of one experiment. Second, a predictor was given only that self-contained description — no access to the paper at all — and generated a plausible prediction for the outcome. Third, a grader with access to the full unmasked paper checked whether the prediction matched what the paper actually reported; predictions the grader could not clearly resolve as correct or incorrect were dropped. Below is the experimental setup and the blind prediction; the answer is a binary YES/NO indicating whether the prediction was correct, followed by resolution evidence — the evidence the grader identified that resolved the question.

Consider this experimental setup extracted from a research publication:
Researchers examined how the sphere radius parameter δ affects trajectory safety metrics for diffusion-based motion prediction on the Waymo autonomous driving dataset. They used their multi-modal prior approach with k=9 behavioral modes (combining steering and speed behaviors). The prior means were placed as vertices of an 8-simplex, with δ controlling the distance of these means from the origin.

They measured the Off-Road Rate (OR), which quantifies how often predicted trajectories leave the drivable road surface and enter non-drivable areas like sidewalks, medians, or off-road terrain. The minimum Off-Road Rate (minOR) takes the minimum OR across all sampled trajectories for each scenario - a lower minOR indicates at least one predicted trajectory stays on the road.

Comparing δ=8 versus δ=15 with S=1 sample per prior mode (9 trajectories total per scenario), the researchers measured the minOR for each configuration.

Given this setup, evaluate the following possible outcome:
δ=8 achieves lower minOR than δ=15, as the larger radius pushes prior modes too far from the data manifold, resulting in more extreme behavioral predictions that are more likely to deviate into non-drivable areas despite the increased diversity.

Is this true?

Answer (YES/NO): NO